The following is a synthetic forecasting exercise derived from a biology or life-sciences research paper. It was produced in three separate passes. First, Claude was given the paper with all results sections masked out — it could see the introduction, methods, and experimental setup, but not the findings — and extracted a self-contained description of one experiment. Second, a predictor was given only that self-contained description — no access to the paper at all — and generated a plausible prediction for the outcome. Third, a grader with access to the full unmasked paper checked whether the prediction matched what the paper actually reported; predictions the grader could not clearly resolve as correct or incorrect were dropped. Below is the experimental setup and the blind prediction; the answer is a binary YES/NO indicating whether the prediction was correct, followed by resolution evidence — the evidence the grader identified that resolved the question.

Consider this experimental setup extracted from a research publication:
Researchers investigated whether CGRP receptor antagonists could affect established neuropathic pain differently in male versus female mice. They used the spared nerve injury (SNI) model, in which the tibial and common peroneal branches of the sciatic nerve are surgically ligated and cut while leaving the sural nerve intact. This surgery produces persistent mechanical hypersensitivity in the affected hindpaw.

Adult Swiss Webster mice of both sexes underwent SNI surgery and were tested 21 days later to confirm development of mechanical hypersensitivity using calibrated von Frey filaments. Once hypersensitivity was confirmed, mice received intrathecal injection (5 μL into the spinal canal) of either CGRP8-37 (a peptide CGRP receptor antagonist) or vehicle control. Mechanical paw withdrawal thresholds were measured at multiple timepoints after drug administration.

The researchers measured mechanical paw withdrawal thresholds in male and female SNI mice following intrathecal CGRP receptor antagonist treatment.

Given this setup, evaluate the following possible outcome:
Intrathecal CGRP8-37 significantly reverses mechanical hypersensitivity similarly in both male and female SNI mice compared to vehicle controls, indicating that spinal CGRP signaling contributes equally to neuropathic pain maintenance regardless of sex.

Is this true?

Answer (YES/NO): NO